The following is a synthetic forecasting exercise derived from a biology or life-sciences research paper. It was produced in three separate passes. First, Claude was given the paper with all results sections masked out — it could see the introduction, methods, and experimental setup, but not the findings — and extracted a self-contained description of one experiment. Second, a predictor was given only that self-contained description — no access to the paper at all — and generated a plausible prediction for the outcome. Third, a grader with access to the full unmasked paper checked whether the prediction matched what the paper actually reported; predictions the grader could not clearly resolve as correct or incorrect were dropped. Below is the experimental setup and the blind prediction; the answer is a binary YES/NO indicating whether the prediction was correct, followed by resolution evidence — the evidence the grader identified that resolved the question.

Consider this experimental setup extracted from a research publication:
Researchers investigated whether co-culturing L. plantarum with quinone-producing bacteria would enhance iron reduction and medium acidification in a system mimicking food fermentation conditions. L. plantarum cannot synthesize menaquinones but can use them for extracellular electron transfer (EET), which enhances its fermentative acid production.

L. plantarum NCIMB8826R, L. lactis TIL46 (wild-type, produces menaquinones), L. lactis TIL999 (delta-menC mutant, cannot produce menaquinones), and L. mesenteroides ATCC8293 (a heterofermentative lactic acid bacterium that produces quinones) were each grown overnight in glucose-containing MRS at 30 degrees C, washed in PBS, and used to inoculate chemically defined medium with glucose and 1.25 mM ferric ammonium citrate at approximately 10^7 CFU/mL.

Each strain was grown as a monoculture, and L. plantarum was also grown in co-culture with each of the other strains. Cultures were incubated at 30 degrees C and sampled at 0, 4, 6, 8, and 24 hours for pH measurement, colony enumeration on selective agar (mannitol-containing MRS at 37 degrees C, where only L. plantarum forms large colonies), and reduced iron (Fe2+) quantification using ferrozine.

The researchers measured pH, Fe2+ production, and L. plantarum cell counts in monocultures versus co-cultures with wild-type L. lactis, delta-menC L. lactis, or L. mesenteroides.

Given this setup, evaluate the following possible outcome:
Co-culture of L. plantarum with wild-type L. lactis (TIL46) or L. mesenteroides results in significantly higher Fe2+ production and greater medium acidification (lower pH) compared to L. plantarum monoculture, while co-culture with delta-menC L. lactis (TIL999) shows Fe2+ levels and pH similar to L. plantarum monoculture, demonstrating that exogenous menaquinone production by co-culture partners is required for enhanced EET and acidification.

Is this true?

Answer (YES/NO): NO